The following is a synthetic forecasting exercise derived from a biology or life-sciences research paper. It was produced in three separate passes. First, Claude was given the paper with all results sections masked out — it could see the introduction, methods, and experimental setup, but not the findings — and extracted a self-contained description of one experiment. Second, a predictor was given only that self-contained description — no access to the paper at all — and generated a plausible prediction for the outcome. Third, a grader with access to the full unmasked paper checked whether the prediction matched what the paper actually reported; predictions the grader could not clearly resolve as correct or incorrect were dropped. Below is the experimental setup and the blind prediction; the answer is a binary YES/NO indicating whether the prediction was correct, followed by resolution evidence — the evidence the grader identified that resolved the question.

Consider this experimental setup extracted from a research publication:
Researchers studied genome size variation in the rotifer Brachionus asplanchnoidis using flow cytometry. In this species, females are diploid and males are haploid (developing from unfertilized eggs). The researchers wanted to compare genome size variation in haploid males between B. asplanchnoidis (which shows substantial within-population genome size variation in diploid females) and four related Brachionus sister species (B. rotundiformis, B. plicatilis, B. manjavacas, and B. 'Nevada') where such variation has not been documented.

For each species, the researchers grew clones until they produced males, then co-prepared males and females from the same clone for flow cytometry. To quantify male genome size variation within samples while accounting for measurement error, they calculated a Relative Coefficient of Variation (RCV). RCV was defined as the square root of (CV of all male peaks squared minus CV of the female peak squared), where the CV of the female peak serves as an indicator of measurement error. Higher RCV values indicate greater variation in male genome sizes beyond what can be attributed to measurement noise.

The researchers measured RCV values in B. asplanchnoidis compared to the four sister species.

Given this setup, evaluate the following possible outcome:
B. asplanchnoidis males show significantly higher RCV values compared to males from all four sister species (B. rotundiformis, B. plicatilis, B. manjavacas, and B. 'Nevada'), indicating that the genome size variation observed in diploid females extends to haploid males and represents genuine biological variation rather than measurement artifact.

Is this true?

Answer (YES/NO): YES